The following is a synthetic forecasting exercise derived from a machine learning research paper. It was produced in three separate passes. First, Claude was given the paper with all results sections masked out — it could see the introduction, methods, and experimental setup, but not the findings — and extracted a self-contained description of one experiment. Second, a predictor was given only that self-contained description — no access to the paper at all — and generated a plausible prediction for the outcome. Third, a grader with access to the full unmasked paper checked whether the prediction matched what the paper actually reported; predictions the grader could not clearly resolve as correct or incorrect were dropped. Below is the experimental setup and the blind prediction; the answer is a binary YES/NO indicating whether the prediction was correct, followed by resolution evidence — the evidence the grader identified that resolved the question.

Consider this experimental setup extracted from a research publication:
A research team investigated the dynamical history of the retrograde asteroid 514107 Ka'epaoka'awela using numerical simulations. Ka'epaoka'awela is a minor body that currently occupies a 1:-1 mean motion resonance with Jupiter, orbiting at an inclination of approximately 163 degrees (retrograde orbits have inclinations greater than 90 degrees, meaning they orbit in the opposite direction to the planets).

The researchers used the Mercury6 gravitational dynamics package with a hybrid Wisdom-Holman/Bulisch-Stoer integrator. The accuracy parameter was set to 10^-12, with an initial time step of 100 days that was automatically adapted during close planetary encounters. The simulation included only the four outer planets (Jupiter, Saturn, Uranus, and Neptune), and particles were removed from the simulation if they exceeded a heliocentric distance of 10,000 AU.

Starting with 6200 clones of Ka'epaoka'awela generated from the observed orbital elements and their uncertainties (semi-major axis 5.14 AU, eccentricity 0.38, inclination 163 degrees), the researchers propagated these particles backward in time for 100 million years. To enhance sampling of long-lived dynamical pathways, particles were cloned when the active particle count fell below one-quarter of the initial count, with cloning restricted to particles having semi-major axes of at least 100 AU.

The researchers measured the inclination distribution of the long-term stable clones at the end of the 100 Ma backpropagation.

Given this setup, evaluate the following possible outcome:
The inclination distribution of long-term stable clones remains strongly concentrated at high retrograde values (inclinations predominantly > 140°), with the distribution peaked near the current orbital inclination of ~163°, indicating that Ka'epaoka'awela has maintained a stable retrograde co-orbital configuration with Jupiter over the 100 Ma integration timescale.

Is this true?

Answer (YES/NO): NO